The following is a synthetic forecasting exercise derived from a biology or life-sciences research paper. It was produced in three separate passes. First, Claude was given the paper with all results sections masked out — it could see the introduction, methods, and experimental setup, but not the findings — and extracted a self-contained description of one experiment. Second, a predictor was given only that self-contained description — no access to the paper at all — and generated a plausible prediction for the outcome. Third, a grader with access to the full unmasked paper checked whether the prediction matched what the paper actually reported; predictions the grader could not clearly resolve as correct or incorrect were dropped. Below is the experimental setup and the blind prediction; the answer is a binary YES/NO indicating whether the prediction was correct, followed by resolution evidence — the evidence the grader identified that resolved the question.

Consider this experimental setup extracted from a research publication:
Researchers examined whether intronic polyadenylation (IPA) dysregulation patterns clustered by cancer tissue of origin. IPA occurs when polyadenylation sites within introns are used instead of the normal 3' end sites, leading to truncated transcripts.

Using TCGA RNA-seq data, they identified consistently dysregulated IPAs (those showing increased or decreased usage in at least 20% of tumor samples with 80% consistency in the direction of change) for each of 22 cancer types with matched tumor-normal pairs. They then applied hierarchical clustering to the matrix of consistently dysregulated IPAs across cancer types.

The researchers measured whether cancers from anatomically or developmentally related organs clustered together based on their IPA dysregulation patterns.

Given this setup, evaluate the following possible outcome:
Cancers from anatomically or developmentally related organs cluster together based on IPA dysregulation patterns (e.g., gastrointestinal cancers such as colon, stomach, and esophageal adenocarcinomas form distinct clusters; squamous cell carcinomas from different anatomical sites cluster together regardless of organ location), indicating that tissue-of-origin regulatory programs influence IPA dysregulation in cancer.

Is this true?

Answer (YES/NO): NO